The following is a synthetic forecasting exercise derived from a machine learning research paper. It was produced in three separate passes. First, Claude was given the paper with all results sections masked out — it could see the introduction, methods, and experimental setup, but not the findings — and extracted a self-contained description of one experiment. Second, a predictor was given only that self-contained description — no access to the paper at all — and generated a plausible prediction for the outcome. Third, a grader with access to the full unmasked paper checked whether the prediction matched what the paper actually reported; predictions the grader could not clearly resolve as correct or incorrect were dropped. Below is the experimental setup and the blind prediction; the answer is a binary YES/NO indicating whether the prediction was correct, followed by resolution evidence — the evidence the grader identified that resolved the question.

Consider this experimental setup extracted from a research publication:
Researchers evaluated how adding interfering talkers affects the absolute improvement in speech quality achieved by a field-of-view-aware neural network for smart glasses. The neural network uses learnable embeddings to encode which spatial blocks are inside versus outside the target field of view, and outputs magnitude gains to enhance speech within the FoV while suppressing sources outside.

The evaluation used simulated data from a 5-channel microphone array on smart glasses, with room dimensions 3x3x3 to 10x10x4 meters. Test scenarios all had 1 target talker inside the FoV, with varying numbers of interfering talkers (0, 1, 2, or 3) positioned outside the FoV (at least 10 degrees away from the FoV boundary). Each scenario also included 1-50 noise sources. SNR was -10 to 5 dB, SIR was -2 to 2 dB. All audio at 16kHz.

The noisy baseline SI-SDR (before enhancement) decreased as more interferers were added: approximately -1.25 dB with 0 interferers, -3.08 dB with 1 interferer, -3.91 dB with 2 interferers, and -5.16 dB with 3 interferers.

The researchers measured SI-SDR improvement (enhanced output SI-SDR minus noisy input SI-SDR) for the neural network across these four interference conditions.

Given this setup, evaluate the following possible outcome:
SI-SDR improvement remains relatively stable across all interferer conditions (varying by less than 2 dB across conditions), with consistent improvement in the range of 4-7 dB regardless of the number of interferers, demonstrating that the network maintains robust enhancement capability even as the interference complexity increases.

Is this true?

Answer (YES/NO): NO